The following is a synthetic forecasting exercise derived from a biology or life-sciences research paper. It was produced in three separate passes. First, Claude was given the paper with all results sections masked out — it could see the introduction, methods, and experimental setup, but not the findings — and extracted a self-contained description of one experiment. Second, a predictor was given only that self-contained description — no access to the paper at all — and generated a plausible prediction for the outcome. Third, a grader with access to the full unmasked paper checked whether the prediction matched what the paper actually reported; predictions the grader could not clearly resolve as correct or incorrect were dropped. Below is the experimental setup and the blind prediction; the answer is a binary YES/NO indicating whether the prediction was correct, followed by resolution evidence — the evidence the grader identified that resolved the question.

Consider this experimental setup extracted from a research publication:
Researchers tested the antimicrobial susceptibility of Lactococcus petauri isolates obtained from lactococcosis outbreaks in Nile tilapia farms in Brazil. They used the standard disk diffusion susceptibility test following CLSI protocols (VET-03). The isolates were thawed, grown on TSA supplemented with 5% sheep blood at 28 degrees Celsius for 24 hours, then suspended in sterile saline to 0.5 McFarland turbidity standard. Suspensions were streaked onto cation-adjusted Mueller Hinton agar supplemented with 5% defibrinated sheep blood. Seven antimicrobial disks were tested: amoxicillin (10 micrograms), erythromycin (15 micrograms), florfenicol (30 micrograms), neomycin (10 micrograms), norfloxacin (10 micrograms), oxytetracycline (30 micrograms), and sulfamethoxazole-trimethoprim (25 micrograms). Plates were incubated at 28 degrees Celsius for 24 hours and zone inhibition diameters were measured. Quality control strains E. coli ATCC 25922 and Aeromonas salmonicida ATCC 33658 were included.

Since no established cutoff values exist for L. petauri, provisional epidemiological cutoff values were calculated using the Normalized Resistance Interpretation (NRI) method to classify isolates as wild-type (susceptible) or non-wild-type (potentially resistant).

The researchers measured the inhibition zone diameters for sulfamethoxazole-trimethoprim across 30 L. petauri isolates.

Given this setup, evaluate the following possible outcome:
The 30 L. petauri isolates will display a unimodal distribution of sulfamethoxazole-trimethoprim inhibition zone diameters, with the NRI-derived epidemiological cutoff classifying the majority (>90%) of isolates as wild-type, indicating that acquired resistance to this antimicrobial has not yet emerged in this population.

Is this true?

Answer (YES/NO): NO